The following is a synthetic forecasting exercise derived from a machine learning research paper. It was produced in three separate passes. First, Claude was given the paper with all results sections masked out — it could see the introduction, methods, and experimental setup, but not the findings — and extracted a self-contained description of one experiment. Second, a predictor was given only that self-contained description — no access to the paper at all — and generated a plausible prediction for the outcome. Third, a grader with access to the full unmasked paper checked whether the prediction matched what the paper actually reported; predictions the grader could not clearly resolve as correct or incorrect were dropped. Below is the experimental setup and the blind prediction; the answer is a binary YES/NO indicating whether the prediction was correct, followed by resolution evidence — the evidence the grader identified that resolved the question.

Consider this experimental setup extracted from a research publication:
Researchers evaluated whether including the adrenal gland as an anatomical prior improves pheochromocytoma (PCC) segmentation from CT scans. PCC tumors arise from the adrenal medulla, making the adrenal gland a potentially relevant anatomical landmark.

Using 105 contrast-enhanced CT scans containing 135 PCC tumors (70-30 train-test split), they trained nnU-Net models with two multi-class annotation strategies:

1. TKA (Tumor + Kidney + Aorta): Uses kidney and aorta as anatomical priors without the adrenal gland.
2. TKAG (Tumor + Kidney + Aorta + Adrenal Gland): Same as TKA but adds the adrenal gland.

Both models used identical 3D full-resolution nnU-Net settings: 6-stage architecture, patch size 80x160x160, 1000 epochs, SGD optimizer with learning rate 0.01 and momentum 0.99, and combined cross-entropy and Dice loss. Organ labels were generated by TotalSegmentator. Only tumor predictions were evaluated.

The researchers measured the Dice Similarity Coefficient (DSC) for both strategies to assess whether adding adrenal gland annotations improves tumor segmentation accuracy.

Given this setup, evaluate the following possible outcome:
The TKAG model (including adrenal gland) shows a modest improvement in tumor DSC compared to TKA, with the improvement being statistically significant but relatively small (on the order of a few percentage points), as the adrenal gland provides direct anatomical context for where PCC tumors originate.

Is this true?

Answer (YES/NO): NO